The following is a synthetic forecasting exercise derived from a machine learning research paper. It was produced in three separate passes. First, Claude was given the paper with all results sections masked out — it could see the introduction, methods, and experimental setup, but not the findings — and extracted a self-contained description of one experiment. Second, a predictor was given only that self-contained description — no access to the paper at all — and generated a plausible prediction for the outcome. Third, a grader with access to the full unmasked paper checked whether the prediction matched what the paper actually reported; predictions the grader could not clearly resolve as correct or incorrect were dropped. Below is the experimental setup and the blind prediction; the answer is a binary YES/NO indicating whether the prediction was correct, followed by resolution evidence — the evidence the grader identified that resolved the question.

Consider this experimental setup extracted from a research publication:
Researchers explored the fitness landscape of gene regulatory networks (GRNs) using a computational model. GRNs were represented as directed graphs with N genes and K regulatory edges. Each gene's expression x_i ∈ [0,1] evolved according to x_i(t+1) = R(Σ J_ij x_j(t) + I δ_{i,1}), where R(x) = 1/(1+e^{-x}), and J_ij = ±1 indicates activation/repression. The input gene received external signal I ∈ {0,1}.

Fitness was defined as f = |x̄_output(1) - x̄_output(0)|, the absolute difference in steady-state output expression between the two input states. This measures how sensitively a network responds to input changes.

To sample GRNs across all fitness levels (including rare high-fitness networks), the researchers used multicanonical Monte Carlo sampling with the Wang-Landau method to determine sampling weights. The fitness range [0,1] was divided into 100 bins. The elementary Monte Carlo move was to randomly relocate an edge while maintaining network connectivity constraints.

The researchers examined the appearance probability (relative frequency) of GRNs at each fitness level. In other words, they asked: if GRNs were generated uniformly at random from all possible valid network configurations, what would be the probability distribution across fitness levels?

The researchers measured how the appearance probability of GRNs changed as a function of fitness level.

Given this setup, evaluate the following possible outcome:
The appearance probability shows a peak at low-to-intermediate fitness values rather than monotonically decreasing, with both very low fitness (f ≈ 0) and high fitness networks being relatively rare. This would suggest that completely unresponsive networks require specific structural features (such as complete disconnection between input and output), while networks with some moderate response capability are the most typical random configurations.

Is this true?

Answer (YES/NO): NO